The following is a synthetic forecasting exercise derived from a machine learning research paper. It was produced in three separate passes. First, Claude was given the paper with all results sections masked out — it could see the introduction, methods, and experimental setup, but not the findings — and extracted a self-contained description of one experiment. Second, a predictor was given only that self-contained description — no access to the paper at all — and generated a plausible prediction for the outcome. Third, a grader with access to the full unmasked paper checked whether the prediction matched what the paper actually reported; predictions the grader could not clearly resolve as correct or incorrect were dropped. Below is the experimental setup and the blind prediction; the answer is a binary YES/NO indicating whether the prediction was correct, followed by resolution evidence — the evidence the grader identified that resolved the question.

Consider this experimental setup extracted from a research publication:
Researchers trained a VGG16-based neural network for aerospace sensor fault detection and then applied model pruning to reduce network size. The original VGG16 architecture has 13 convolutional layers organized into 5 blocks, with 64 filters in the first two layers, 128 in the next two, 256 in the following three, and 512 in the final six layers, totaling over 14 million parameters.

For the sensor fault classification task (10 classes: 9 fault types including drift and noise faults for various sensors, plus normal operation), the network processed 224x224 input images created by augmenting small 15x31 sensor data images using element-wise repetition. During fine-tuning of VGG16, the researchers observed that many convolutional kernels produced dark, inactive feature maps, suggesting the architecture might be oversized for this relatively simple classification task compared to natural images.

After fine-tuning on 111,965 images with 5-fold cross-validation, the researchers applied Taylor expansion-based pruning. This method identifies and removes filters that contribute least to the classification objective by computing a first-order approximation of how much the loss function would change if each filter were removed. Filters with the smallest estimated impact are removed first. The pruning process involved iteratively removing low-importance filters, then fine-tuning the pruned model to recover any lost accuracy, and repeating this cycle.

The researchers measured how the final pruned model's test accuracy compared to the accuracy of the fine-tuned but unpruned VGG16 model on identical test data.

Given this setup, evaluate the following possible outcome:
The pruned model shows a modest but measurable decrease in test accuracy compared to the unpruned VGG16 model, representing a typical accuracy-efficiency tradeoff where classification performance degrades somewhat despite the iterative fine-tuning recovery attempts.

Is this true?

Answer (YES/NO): NO